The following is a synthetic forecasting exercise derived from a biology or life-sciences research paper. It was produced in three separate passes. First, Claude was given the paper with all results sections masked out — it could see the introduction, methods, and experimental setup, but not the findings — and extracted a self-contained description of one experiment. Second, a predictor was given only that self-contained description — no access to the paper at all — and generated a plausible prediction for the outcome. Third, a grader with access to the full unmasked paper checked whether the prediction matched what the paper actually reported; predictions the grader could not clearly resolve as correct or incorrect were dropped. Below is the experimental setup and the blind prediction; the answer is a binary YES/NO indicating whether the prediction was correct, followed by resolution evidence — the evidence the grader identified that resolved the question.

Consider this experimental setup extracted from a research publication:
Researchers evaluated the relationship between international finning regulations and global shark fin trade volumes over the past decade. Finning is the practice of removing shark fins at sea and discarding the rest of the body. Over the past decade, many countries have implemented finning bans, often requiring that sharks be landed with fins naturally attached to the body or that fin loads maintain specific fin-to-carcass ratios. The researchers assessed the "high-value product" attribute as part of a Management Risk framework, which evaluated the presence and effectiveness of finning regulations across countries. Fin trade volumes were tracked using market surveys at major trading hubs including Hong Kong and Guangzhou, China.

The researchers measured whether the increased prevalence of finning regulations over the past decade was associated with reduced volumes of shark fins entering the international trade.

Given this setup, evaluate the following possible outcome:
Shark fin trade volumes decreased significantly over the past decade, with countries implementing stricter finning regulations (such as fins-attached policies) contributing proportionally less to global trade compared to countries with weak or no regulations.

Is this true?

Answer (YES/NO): NO